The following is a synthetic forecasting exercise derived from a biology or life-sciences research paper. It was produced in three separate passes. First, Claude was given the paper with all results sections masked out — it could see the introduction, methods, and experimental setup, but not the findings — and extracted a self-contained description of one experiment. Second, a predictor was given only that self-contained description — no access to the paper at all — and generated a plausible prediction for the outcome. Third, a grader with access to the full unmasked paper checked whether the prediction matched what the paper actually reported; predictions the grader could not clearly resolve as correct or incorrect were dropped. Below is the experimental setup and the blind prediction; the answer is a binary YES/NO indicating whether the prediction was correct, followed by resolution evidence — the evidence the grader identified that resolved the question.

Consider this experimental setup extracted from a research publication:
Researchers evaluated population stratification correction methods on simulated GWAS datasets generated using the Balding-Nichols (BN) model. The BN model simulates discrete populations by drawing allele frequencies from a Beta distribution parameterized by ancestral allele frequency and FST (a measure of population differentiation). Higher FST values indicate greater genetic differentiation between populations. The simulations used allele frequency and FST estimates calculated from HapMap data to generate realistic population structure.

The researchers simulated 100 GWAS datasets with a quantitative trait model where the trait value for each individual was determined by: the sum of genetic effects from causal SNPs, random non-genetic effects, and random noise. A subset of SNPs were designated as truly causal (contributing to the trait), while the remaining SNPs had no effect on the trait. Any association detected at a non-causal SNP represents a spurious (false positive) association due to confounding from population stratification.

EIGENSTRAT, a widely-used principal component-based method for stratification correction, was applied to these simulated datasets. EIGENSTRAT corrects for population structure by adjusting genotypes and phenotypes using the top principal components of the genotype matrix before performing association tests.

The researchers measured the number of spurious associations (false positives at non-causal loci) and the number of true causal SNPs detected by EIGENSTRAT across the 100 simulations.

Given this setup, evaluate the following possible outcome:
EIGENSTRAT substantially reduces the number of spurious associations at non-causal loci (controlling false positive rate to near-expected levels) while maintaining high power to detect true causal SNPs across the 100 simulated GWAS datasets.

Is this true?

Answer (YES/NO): NO